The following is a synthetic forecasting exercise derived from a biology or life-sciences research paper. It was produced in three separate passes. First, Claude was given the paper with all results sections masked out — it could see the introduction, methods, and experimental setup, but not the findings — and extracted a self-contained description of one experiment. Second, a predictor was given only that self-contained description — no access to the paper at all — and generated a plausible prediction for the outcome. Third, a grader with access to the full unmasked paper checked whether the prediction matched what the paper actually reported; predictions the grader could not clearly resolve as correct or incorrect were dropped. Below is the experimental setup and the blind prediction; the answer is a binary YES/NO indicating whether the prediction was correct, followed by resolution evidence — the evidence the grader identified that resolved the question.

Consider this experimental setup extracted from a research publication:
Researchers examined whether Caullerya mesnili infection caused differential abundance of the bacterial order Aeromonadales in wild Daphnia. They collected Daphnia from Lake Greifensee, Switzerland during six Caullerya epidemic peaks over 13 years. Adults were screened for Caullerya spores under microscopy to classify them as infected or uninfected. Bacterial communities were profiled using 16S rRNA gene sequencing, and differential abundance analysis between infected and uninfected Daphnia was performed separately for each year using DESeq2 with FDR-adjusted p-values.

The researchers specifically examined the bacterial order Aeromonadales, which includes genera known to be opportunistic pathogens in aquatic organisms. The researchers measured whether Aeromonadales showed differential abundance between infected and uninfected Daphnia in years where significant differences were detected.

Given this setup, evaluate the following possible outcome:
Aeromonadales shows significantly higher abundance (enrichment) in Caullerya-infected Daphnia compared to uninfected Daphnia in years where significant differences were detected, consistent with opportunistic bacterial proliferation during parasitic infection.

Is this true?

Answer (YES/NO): NO